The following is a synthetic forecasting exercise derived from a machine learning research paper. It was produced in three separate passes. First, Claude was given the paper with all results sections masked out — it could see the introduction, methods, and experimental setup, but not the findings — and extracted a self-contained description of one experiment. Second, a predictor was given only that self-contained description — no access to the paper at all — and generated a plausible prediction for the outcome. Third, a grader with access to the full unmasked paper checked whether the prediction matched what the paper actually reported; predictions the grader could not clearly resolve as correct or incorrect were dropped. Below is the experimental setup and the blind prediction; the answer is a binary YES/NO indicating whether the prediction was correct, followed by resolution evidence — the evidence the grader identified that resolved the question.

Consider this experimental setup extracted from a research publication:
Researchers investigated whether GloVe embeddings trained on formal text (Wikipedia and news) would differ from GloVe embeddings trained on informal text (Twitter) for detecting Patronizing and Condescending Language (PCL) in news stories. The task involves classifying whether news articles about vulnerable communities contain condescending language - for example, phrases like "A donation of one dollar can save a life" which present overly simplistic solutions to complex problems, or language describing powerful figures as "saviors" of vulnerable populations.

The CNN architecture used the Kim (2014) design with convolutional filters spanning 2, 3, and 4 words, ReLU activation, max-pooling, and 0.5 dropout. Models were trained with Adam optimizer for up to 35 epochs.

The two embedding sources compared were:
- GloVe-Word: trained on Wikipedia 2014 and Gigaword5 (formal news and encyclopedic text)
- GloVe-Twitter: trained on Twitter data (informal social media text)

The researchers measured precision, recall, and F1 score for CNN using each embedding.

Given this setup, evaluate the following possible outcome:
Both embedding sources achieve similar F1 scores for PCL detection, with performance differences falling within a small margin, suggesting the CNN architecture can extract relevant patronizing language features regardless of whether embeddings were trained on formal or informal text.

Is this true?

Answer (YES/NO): YES